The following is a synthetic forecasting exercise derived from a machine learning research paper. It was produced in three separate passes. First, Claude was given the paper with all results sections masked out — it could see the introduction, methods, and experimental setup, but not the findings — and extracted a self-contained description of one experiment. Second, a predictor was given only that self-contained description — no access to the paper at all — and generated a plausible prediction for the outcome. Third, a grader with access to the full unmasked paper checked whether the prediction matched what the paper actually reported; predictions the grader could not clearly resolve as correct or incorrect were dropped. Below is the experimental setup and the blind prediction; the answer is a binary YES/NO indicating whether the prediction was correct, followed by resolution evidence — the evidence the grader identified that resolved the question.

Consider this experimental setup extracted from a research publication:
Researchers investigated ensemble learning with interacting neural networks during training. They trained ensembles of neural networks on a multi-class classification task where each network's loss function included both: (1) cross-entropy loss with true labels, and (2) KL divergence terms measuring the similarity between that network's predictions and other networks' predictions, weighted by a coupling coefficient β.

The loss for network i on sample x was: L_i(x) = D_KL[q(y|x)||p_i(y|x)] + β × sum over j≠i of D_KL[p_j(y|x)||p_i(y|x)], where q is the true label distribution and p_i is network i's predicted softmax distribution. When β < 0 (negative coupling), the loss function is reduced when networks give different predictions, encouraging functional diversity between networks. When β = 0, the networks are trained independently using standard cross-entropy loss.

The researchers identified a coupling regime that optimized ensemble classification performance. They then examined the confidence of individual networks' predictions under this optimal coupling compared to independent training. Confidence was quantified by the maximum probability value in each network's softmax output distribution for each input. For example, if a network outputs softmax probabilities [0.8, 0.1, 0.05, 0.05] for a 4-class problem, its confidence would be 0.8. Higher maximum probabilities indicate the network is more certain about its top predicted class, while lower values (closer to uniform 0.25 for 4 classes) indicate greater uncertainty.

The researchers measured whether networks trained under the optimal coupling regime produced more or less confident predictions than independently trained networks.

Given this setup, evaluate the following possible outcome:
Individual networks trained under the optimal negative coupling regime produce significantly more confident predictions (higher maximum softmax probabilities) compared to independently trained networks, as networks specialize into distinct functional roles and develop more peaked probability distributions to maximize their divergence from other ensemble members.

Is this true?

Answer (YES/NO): YES